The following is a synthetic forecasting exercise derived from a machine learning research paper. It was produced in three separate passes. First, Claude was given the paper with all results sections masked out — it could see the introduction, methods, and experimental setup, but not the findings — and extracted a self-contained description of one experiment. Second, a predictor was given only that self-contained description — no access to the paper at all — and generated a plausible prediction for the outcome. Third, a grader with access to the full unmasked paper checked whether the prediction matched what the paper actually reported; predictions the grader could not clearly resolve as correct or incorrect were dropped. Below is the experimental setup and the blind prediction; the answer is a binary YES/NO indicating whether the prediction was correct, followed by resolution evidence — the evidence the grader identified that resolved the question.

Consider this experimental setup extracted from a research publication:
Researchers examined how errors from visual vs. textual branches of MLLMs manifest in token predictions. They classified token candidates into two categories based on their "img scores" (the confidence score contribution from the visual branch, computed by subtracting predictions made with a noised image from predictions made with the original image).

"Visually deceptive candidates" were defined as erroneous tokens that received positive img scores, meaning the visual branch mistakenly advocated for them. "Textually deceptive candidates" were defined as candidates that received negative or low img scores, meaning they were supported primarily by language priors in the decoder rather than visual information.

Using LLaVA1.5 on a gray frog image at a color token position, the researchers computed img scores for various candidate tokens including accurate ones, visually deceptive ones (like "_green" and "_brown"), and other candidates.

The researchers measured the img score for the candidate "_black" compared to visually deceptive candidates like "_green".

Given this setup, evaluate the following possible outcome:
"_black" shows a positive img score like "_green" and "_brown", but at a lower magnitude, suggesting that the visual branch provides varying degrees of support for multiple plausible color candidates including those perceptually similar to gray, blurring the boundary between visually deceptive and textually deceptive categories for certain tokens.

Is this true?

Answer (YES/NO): NO